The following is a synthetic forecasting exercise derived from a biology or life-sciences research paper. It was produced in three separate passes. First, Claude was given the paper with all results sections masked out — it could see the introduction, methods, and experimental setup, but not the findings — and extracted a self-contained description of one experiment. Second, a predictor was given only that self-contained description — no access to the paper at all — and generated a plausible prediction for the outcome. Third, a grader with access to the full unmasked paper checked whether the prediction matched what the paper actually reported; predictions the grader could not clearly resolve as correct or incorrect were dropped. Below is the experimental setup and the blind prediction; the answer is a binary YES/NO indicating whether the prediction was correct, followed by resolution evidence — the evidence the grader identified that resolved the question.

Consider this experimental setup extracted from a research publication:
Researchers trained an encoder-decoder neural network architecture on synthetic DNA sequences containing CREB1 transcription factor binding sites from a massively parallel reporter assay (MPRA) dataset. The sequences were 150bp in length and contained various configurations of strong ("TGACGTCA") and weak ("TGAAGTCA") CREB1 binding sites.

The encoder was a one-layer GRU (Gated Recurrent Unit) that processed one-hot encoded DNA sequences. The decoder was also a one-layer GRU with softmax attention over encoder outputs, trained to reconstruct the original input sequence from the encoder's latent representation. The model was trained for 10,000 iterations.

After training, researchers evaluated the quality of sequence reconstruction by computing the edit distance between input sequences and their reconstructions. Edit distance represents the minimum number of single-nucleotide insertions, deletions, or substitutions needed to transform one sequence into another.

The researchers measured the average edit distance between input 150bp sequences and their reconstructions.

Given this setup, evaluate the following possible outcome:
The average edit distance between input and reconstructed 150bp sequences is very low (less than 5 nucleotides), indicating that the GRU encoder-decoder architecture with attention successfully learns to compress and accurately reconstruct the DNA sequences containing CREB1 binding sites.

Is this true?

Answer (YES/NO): NO